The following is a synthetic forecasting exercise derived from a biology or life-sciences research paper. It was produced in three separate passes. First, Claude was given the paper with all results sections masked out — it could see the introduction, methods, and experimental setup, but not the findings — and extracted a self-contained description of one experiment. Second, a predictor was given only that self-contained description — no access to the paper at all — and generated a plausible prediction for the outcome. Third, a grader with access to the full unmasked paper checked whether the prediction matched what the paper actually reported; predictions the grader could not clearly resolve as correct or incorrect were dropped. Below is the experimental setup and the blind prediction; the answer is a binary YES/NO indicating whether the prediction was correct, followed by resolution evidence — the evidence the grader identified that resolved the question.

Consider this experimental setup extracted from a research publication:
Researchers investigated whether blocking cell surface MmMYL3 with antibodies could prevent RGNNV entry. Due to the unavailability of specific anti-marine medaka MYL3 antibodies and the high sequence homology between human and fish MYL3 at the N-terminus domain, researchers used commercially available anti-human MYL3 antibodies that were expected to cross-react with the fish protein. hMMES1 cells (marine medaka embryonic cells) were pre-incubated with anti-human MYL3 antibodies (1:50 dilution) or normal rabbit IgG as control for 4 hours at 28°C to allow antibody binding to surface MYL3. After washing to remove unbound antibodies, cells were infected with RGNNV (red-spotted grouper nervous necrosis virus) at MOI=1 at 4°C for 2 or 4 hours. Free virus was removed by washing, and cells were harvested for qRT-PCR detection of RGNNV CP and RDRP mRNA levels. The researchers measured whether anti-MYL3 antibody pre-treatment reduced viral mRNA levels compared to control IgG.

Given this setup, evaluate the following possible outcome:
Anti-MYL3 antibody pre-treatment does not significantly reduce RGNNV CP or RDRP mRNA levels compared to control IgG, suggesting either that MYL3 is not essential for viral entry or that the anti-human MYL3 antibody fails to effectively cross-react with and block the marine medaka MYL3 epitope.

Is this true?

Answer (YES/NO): NO